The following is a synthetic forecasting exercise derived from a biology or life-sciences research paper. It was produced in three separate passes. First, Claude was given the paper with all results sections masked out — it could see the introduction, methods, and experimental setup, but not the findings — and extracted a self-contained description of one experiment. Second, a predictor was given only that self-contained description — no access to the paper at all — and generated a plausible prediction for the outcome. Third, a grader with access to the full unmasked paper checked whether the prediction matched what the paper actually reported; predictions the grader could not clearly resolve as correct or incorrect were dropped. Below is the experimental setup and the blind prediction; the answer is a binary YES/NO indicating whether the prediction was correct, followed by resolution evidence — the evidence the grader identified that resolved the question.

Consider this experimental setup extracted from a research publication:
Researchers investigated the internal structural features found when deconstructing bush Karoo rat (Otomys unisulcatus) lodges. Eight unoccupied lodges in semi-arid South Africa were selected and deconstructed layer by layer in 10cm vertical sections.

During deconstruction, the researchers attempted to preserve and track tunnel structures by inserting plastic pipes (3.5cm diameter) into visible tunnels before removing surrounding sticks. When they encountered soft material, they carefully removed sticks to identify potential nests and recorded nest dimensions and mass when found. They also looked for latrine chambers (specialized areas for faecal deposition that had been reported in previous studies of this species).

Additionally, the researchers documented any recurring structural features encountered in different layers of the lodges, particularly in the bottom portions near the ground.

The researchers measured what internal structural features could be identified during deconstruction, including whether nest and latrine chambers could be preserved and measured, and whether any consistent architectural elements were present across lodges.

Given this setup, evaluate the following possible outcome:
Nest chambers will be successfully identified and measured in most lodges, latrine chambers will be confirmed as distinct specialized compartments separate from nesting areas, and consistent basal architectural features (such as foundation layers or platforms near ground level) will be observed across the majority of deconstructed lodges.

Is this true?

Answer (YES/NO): NO